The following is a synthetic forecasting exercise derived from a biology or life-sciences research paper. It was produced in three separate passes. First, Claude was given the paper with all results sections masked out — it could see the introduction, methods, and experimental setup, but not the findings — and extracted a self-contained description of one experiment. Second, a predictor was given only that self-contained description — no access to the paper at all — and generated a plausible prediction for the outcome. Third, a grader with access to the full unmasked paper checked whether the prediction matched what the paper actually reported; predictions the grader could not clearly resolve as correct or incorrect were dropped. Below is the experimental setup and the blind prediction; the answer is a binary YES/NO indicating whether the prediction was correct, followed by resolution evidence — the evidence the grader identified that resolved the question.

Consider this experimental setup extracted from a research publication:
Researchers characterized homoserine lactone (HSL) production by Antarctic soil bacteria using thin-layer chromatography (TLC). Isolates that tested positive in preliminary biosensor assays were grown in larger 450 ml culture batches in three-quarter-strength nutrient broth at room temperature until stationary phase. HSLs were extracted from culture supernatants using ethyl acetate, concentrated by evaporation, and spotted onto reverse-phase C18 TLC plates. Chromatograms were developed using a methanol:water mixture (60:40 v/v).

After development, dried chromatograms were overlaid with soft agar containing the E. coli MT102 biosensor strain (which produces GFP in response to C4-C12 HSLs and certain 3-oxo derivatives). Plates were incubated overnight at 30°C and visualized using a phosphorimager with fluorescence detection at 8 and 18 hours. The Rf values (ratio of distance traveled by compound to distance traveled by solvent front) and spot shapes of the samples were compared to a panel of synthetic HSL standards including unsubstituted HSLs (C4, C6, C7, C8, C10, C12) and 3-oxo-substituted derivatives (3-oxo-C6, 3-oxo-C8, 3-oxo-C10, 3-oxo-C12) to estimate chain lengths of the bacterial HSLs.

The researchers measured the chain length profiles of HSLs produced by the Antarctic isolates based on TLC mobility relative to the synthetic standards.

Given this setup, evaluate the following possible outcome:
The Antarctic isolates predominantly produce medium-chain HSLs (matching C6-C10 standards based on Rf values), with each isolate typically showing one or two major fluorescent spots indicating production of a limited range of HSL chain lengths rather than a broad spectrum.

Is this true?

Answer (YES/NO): NO